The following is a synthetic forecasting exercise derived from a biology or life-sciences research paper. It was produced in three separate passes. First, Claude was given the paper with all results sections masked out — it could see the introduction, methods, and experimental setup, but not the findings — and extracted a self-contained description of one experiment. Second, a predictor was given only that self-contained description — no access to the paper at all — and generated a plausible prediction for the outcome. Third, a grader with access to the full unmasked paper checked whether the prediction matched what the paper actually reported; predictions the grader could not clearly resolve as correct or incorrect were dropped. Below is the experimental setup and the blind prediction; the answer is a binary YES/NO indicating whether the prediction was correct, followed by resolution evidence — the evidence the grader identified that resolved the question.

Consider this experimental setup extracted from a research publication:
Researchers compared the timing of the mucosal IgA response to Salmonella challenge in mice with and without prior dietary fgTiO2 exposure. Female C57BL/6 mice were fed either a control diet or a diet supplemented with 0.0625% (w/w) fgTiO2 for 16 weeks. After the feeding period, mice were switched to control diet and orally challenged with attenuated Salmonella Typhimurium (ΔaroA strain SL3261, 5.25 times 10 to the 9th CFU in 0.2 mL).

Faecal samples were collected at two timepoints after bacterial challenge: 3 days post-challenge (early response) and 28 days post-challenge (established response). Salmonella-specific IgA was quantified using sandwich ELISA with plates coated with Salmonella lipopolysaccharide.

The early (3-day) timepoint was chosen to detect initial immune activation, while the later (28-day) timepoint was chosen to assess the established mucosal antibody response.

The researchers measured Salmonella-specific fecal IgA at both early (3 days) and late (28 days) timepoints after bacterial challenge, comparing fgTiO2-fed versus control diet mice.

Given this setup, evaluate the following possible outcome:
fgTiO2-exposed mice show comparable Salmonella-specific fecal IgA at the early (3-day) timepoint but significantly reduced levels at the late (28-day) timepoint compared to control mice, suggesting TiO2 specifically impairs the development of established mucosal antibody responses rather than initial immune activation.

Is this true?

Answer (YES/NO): NO